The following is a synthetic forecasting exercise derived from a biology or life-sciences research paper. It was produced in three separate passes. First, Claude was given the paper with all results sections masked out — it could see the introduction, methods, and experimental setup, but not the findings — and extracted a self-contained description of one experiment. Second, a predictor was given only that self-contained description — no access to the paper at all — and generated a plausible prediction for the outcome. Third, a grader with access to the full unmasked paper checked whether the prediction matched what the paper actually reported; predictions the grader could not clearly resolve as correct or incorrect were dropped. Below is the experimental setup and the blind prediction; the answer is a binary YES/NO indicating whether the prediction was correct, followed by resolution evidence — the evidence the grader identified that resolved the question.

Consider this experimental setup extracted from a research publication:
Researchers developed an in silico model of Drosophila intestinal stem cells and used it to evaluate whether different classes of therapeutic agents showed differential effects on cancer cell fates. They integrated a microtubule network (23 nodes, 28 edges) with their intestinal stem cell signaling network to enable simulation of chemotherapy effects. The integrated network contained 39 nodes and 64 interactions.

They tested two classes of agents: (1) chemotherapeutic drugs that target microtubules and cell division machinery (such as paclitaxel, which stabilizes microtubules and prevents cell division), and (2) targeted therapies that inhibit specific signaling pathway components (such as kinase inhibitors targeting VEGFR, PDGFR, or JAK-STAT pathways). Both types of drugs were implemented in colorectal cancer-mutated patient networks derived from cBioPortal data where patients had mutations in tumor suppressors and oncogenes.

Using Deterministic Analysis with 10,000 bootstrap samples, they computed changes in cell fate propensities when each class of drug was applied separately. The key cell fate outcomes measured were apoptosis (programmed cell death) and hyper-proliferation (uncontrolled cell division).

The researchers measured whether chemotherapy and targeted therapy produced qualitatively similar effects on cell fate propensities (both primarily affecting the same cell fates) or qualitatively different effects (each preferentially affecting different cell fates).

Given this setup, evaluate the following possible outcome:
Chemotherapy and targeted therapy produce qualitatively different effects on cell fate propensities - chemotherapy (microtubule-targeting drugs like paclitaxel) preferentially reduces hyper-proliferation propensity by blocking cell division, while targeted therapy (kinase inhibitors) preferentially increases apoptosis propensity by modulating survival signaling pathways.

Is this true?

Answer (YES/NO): NO